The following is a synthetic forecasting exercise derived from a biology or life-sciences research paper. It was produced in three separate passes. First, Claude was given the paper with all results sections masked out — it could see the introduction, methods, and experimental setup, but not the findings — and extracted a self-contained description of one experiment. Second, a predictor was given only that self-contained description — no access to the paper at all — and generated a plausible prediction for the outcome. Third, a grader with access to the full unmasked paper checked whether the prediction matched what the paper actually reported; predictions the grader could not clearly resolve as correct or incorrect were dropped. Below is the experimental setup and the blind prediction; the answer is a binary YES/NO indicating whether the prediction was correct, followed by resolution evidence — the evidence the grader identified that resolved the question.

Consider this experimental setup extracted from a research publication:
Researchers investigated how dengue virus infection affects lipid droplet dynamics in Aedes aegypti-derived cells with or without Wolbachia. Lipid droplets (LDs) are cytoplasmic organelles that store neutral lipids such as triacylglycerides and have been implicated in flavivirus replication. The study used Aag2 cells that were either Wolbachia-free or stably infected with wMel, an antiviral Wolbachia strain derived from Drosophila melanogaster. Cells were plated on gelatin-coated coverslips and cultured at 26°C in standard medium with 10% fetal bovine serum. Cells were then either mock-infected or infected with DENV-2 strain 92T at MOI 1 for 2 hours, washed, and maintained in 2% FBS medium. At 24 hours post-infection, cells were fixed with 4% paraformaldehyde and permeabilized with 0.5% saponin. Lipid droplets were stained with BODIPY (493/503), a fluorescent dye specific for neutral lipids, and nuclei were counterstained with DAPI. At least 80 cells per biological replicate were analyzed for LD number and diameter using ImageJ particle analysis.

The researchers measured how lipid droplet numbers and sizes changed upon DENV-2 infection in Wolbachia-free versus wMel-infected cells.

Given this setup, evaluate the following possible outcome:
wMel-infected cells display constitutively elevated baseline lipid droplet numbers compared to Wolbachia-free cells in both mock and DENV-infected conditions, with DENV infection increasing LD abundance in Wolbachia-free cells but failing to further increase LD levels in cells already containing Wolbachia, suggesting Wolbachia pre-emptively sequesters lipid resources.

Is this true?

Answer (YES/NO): NO